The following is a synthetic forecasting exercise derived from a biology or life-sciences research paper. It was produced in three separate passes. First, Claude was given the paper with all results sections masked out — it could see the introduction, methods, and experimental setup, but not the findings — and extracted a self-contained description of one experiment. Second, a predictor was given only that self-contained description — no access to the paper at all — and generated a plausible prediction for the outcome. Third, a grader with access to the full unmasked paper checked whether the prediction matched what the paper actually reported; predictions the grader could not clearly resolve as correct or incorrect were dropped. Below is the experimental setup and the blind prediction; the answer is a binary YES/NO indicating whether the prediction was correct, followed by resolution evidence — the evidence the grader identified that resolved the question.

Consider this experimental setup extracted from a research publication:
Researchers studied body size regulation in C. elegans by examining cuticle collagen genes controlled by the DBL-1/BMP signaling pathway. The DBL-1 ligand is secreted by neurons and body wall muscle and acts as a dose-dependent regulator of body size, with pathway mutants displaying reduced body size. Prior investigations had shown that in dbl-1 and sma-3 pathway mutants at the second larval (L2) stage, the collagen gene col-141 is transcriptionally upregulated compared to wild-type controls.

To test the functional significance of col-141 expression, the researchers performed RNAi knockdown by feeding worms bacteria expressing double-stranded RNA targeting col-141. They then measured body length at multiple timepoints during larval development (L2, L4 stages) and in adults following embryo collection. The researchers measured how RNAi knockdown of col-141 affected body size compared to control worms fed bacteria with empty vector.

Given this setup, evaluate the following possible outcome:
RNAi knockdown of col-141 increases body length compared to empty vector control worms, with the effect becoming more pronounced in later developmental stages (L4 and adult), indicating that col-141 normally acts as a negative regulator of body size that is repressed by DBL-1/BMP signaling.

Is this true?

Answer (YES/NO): NO